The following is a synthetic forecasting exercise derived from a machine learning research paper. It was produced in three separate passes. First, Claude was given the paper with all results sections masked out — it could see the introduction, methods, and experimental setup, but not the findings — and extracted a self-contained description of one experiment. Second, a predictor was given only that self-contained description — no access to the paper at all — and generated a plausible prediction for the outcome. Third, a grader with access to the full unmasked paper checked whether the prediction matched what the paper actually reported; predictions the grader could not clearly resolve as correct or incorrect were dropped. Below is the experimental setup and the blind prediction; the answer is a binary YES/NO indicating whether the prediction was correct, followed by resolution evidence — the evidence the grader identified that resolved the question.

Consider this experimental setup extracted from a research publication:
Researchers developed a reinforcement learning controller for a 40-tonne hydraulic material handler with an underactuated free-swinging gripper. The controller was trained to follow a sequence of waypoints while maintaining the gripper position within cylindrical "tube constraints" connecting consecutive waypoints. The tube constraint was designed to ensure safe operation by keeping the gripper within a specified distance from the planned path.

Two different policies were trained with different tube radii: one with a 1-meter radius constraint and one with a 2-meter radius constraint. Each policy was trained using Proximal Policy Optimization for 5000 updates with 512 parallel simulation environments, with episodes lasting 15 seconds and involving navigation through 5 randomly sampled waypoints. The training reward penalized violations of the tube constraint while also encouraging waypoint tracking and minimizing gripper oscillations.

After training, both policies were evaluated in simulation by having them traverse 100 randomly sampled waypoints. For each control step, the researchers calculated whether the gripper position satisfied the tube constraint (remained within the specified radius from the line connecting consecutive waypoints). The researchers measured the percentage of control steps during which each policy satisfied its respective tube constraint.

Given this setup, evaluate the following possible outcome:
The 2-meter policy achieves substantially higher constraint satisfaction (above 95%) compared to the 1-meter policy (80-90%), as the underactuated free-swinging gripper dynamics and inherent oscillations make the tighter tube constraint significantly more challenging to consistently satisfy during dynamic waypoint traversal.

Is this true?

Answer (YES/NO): NO